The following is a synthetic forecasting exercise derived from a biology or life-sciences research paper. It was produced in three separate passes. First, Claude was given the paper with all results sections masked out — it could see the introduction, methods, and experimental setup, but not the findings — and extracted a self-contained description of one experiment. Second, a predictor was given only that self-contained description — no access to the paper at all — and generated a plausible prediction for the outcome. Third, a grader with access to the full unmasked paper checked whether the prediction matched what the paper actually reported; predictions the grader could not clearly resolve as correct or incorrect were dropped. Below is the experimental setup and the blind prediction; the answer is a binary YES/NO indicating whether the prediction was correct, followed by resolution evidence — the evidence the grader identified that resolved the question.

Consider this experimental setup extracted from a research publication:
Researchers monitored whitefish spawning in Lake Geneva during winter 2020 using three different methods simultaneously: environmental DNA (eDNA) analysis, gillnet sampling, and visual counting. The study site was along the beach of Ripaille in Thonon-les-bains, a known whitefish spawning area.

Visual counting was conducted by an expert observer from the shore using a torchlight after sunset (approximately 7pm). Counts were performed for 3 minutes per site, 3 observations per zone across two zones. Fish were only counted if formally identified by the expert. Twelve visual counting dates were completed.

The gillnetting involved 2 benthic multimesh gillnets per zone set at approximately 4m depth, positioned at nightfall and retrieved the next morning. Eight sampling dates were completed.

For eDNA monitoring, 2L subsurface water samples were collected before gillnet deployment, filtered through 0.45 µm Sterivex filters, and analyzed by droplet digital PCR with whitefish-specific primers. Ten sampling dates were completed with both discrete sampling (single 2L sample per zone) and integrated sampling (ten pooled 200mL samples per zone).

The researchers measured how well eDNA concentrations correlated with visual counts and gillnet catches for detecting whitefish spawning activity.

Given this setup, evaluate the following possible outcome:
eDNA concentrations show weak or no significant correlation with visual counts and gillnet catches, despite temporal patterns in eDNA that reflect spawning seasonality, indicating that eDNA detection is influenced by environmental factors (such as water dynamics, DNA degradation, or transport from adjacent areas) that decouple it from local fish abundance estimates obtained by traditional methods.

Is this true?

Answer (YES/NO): NO